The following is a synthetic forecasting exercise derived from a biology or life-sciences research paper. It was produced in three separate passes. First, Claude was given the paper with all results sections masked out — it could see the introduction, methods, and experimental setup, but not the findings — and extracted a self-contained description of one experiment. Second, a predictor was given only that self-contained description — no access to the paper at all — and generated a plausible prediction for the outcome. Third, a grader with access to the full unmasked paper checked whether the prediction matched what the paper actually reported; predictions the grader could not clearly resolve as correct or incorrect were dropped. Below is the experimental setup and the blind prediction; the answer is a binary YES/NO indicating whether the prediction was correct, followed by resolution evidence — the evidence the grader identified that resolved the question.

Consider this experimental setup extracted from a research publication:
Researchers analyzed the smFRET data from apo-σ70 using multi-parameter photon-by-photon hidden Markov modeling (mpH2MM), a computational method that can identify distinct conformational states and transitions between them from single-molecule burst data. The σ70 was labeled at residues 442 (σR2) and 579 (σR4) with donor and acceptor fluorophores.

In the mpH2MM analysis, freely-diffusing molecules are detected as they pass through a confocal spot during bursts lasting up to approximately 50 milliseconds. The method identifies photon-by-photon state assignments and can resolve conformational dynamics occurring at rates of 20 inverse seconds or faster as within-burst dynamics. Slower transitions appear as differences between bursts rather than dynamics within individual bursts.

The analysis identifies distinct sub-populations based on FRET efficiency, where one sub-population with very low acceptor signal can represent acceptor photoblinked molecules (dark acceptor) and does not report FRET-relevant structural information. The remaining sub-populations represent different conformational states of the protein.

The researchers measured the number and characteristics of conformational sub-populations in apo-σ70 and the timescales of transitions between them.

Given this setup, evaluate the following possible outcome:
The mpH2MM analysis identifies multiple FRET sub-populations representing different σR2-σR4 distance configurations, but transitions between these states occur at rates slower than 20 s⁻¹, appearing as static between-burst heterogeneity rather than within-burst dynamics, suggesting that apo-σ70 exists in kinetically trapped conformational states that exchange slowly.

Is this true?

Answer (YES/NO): NO